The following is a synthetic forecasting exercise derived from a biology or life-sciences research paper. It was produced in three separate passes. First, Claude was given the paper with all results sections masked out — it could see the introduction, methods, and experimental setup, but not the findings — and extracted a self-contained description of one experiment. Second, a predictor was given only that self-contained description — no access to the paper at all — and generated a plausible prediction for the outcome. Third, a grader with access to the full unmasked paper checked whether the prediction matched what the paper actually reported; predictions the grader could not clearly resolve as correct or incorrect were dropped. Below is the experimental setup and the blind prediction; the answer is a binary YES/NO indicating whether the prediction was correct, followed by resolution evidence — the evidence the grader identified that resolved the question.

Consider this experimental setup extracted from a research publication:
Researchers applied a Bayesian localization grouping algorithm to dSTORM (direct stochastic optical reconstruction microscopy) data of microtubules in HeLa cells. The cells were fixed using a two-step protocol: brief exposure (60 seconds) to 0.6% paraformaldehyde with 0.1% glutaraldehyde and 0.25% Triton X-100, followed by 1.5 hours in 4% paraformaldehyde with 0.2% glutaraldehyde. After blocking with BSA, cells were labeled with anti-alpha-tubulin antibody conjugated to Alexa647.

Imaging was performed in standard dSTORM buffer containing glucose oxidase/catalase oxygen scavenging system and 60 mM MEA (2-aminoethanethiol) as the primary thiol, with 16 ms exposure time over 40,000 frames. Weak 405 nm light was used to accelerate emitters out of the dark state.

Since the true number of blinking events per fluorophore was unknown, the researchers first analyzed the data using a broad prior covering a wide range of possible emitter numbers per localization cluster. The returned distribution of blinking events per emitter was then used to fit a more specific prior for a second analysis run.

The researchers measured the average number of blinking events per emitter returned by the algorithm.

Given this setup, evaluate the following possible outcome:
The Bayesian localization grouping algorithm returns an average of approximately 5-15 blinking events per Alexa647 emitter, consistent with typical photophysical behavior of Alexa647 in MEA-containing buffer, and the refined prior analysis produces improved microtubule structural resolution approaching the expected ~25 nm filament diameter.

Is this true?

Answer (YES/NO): NO